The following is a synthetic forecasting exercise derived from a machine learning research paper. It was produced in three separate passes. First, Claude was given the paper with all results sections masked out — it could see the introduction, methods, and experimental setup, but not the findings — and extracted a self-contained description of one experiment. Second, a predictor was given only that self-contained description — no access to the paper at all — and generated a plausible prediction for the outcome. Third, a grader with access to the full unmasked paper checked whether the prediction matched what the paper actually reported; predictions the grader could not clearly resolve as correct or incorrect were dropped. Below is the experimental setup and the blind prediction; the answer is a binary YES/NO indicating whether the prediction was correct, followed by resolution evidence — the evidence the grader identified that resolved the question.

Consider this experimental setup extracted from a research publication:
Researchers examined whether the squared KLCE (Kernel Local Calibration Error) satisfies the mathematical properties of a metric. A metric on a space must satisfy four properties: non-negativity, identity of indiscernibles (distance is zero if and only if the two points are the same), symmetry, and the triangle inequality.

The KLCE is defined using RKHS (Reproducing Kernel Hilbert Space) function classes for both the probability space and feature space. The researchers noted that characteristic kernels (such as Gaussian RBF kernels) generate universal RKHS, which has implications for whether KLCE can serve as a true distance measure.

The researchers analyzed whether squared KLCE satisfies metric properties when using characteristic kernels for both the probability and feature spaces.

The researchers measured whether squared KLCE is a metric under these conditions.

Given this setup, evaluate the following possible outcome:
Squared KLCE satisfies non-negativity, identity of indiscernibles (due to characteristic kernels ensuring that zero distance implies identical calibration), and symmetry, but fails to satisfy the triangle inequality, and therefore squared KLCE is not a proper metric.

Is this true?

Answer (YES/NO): NO